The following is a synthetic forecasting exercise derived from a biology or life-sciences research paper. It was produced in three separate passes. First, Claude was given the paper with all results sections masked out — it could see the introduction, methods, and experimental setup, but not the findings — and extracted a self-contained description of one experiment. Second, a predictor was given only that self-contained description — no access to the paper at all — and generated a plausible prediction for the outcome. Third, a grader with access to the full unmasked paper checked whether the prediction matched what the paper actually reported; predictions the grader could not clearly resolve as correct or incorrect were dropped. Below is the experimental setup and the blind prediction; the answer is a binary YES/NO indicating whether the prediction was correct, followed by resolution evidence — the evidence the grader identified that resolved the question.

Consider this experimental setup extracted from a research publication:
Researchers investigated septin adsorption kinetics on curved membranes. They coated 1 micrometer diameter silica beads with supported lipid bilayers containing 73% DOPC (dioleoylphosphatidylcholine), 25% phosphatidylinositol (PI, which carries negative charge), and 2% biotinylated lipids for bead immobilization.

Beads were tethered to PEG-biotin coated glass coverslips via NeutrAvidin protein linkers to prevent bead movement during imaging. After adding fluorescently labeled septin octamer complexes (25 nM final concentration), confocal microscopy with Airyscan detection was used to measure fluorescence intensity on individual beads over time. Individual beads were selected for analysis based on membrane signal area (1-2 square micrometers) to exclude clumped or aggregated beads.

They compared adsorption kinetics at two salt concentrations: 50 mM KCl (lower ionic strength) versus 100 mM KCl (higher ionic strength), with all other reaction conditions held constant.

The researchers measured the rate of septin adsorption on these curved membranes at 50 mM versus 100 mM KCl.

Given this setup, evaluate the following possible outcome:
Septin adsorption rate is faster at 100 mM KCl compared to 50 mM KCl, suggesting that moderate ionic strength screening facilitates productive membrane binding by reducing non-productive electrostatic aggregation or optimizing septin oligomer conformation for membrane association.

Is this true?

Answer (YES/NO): NO